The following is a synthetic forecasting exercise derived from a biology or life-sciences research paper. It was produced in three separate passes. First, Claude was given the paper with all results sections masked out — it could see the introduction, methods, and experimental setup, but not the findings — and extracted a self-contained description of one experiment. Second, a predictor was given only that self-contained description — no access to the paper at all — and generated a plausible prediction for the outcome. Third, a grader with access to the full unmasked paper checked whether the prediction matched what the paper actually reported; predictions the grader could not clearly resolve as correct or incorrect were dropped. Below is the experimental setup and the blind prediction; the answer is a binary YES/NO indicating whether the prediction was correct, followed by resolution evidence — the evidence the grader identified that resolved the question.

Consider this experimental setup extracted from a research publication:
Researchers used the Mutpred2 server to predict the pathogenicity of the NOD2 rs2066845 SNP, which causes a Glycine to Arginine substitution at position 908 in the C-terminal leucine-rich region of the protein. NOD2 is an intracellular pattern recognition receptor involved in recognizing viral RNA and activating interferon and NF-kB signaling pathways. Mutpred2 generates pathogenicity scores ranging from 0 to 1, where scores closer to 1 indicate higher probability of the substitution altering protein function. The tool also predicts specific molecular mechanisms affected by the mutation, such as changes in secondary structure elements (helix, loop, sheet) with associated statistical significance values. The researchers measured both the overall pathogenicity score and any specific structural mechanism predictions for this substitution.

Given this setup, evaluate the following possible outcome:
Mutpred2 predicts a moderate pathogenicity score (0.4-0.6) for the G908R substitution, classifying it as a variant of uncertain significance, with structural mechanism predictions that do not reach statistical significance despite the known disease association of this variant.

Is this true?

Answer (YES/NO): NO